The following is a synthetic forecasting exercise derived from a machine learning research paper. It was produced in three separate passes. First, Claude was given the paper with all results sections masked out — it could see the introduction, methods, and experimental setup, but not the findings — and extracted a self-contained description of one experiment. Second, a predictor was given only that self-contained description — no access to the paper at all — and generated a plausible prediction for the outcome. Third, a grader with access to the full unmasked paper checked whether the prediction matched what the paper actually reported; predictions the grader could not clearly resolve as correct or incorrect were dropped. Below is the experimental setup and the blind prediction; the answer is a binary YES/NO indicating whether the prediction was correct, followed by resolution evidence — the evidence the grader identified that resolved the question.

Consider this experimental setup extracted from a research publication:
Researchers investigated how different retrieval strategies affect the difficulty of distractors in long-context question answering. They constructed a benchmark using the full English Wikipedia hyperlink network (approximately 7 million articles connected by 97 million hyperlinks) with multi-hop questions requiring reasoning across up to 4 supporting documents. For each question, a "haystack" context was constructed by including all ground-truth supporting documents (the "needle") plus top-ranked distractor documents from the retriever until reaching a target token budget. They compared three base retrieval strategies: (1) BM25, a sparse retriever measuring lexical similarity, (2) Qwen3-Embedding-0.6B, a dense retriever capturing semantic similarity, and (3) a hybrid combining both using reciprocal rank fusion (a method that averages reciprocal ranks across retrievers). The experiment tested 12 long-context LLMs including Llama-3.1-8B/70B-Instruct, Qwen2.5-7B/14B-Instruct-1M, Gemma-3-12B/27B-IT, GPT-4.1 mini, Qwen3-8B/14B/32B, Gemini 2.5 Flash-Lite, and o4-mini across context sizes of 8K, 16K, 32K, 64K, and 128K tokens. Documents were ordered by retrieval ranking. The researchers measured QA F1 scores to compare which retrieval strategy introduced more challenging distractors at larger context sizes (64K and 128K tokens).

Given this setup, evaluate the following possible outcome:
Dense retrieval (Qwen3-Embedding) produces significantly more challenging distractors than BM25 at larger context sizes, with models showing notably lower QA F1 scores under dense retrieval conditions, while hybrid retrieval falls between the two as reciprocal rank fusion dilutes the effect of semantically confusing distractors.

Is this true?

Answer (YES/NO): NO